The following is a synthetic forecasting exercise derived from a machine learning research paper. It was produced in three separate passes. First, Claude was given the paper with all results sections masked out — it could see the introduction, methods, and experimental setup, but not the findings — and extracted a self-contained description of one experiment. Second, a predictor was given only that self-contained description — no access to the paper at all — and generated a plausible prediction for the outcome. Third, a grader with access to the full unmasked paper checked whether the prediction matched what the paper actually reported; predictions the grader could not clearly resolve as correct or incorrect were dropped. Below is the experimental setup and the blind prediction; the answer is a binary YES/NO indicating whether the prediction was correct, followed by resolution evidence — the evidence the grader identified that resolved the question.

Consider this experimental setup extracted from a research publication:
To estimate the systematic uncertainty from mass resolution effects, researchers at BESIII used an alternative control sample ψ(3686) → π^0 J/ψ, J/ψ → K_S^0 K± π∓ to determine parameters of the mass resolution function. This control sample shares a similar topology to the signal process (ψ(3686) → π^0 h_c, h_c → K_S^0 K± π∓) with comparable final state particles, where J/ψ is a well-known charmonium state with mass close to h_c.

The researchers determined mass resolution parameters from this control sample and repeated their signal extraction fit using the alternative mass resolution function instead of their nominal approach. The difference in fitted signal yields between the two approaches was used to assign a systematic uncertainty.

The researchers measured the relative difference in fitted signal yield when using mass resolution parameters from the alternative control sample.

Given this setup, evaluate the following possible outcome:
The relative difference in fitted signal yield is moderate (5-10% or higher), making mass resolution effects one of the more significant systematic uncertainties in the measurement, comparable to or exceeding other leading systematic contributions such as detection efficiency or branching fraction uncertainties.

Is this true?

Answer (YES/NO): NO